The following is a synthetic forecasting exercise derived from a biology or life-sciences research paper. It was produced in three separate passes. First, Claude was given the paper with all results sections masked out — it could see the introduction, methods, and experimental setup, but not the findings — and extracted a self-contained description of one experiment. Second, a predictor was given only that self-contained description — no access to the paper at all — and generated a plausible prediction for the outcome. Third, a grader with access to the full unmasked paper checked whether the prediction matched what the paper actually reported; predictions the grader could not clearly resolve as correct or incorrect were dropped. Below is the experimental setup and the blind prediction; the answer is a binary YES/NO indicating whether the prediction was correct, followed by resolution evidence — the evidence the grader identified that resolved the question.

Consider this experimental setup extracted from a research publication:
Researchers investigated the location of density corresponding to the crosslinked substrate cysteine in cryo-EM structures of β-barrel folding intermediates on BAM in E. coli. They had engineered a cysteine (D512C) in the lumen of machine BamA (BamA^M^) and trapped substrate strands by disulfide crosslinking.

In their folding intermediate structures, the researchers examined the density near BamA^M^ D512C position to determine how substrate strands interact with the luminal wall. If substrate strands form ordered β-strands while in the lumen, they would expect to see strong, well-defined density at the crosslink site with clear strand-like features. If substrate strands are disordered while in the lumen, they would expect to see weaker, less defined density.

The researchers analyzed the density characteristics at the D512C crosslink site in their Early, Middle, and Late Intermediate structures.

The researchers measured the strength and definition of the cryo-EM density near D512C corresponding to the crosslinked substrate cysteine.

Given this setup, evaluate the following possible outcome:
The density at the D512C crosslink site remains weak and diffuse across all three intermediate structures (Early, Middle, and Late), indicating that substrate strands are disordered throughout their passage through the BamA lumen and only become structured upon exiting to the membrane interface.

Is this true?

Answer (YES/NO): YES